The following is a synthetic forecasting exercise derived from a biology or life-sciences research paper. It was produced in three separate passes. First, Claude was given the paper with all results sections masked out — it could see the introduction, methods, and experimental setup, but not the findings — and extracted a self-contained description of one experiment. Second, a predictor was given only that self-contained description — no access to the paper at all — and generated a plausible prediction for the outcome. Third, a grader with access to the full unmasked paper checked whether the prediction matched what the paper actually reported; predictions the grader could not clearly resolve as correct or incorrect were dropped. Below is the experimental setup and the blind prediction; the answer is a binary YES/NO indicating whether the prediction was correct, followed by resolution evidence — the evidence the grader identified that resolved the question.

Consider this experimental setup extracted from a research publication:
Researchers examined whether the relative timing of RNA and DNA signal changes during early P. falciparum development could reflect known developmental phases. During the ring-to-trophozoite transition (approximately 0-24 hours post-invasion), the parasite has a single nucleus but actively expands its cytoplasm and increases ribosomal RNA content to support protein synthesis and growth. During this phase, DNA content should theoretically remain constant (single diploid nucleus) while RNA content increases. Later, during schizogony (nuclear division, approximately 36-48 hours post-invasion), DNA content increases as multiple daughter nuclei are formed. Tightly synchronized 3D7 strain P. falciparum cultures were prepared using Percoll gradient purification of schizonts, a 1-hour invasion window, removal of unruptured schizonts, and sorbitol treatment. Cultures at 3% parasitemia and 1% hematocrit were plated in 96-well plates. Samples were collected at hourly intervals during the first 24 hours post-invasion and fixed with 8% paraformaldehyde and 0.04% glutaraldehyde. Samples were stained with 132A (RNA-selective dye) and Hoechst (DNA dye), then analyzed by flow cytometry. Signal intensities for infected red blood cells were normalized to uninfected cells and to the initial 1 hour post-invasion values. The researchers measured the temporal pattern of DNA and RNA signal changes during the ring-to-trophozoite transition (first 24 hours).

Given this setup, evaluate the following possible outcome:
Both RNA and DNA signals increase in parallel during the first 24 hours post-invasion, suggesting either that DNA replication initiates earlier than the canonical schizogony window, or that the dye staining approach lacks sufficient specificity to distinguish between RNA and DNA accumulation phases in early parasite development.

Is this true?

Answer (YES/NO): NO